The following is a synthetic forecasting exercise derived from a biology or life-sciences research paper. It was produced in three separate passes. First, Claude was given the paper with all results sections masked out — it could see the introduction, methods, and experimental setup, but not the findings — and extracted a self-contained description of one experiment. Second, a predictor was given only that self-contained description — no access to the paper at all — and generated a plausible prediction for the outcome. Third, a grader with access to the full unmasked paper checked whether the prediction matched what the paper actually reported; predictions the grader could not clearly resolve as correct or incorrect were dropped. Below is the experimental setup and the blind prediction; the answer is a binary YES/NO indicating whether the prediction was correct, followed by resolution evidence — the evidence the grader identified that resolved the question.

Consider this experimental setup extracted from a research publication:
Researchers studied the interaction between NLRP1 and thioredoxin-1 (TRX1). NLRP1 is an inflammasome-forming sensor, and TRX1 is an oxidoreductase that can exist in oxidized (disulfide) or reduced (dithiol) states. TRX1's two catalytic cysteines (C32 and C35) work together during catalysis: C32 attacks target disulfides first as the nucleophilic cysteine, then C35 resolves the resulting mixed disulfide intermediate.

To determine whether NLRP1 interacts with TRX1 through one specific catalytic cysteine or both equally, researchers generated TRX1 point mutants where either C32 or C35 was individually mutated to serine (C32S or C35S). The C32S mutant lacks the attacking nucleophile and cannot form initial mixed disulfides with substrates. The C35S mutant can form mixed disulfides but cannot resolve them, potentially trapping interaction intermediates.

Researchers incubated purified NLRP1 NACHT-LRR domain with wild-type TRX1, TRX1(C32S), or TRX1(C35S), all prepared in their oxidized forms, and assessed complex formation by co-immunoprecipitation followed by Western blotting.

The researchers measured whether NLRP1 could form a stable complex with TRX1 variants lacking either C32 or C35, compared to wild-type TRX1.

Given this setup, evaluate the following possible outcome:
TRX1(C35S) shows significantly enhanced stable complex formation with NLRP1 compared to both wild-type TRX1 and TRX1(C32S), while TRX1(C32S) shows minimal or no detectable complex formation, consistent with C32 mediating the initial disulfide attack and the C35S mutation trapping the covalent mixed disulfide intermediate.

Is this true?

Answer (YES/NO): NO